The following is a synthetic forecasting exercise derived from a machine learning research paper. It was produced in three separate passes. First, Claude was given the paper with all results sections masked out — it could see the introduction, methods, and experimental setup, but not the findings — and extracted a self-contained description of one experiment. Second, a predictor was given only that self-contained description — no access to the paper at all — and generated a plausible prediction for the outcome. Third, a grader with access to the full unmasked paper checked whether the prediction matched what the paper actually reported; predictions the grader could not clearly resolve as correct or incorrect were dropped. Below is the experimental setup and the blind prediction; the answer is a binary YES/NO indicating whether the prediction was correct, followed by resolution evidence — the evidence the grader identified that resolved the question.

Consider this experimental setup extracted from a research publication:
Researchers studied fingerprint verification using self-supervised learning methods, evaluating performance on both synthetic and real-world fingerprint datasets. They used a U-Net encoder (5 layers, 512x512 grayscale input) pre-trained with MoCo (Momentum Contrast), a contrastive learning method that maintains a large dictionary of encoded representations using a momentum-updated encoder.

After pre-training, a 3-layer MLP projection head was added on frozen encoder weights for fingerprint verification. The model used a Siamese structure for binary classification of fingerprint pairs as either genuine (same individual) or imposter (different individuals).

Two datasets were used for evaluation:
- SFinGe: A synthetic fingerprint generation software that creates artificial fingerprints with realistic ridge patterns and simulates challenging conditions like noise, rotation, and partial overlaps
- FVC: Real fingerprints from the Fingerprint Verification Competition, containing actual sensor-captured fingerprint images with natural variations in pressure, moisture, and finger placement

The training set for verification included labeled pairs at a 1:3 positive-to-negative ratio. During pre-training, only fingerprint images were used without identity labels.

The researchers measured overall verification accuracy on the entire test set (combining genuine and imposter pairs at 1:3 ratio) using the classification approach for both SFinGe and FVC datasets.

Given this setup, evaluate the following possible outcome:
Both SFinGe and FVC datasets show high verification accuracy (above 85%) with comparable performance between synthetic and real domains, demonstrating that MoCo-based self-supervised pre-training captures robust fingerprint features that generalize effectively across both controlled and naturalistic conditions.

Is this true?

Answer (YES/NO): NO